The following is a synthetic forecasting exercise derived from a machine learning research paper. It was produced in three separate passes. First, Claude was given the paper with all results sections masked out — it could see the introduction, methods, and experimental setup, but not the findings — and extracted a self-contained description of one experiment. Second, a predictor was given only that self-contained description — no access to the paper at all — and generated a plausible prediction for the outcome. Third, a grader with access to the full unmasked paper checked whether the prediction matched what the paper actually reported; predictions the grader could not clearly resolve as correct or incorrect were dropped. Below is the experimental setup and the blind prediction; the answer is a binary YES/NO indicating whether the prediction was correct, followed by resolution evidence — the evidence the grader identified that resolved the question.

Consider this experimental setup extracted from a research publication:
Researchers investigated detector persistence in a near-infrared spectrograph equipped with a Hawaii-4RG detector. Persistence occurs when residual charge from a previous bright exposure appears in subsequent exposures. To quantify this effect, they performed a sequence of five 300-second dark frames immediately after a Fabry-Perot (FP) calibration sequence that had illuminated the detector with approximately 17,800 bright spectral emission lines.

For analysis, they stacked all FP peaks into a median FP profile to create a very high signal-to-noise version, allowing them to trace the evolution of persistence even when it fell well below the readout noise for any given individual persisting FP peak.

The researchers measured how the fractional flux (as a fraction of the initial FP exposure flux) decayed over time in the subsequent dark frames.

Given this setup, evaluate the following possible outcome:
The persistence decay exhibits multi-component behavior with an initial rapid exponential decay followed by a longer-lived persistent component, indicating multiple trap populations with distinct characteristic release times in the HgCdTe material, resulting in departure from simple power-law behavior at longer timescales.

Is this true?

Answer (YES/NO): NO